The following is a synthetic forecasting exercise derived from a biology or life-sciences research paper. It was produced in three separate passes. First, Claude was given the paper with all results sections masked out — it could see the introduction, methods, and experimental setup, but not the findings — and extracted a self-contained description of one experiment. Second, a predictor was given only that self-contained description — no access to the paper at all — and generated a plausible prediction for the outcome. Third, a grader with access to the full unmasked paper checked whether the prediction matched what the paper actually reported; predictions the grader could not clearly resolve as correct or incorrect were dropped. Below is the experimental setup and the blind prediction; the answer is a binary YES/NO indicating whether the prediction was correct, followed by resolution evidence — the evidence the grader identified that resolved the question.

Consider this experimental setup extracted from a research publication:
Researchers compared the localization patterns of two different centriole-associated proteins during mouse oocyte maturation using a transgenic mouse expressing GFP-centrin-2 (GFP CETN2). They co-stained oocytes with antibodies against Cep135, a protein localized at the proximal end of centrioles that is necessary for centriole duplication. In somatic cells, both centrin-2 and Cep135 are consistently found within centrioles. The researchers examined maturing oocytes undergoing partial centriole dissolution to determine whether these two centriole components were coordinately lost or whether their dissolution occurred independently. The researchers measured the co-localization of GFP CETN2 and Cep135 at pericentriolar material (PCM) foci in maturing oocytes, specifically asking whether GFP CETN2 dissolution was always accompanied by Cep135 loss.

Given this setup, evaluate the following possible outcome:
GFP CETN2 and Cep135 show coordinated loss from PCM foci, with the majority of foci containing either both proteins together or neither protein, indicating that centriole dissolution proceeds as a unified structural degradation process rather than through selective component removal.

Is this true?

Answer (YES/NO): NO